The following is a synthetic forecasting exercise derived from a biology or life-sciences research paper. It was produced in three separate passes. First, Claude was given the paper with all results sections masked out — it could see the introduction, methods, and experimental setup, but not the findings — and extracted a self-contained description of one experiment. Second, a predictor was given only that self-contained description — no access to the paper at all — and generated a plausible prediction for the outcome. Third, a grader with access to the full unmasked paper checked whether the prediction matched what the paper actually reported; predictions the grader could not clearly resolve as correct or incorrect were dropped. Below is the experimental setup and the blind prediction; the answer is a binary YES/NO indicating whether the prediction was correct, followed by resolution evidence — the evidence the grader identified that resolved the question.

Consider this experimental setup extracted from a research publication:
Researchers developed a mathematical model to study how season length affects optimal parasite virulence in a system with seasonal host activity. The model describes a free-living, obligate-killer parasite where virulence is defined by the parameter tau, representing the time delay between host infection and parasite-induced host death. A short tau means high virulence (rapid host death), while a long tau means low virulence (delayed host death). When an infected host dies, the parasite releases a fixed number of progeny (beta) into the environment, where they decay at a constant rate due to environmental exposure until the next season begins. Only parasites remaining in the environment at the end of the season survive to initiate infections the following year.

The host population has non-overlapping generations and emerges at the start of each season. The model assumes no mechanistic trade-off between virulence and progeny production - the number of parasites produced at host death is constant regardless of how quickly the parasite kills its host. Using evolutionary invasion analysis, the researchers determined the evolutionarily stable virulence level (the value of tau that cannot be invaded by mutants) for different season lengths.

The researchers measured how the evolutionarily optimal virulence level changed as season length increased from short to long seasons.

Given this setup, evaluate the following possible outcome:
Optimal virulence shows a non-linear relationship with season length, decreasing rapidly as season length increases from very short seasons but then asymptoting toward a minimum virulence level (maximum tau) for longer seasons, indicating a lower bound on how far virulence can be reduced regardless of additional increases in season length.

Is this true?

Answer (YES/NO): NO